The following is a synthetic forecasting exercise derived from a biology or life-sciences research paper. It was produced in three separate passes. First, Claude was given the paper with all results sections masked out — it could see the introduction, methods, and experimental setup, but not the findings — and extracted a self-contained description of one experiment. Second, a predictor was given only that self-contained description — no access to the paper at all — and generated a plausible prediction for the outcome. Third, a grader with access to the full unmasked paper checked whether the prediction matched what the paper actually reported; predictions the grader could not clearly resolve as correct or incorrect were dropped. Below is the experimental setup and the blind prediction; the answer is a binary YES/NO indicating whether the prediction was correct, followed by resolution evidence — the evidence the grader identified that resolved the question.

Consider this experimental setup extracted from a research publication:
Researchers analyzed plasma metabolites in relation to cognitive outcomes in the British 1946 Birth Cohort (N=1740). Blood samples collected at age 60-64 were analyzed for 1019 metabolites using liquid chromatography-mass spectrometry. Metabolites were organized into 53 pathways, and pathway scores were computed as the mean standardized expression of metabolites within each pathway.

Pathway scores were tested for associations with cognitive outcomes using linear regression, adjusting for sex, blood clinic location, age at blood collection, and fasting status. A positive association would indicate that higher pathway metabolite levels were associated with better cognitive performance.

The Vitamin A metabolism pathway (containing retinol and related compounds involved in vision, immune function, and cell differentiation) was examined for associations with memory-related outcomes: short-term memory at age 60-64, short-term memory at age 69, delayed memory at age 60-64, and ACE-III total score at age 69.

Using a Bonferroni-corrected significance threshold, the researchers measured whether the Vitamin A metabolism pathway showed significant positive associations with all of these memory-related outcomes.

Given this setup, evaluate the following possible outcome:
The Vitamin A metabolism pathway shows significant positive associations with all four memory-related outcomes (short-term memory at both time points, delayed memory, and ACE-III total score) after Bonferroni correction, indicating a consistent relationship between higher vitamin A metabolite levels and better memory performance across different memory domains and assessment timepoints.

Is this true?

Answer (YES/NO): YES